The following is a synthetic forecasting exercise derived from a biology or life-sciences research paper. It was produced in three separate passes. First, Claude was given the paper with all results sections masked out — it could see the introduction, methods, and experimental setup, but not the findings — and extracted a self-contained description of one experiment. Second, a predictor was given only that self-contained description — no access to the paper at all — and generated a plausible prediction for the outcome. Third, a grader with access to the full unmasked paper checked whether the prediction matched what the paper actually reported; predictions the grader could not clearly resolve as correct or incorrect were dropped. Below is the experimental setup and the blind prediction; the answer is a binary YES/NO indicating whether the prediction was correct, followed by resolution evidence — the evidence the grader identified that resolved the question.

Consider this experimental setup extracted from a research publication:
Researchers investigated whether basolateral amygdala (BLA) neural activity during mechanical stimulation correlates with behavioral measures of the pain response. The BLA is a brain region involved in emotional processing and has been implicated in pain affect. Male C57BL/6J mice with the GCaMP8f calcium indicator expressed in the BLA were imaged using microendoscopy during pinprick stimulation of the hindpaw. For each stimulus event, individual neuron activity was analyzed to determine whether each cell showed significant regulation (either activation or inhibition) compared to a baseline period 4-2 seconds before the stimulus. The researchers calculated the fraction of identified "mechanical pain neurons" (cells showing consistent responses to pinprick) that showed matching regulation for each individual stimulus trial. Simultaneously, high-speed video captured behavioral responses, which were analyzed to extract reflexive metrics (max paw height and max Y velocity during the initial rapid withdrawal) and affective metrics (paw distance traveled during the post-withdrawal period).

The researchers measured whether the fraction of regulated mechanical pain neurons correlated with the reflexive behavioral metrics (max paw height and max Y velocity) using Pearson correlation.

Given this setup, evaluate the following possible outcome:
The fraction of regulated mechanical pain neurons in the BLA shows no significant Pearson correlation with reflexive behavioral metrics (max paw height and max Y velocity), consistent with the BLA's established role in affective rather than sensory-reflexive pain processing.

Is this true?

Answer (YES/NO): NO